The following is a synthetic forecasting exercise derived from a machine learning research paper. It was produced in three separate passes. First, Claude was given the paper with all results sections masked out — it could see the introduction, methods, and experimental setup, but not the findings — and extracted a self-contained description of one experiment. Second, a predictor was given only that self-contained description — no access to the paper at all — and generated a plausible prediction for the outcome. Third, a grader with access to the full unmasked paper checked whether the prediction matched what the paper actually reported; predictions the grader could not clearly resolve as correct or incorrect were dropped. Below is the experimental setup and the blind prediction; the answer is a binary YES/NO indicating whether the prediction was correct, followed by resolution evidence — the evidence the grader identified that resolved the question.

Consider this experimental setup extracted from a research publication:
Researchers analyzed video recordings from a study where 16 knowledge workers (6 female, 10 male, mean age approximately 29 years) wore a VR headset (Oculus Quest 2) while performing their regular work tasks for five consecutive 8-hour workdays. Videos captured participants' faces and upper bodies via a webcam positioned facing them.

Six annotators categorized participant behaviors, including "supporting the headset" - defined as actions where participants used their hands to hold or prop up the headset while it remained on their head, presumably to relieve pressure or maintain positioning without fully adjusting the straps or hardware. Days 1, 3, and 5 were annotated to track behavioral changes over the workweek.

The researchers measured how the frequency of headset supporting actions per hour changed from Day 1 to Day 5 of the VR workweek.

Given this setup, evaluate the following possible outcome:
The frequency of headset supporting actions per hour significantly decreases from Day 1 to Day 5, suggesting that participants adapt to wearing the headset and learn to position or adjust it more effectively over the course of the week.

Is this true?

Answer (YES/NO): NO